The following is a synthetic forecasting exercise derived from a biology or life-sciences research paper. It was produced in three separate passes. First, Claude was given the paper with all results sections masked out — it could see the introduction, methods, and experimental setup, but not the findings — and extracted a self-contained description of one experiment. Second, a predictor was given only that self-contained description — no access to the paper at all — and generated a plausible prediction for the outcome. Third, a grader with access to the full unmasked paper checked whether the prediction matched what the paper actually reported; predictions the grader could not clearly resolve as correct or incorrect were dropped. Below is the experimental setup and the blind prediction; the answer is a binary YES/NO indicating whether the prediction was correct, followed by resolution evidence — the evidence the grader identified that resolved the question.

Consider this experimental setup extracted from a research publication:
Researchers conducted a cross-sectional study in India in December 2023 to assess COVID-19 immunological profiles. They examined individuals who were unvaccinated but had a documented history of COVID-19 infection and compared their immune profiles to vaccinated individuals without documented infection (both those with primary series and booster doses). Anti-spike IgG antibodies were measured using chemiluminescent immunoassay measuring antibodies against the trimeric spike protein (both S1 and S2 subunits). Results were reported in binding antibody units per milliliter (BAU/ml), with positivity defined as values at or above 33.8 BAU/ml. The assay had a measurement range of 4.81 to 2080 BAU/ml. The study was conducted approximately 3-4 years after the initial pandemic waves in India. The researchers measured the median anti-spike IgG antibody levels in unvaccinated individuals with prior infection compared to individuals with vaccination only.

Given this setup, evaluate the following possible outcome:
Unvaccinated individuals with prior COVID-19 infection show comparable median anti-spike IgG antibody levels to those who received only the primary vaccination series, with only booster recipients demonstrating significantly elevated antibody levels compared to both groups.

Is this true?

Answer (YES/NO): NO